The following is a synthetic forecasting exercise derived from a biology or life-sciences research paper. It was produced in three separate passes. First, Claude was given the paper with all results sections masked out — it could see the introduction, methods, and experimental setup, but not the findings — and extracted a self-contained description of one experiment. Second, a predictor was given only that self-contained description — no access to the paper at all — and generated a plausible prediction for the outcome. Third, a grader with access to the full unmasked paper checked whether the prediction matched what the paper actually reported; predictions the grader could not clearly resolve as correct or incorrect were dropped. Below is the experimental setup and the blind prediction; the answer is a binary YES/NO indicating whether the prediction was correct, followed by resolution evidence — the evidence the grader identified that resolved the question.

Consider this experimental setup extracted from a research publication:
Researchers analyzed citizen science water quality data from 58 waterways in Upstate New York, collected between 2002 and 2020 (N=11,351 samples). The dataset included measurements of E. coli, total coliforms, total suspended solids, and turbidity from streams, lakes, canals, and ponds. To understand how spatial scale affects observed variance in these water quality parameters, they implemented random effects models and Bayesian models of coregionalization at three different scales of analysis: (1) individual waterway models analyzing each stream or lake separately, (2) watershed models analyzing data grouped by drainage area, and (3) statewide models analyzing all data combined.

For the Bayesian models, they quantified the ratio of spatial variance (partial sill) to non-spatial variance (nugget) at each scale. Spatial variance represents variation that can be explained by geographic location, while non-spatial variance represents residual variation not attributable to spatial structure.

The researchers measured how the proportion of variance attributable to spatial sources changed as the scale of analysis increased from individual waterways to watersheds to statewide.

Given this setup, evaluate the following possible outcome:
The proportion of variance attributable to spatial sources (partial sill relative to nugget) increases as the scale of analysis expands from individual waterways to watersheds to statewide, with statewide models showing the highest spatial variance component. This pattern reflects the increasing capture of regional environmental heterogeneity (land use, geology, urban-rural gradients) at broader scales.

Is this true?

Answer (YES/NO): YES